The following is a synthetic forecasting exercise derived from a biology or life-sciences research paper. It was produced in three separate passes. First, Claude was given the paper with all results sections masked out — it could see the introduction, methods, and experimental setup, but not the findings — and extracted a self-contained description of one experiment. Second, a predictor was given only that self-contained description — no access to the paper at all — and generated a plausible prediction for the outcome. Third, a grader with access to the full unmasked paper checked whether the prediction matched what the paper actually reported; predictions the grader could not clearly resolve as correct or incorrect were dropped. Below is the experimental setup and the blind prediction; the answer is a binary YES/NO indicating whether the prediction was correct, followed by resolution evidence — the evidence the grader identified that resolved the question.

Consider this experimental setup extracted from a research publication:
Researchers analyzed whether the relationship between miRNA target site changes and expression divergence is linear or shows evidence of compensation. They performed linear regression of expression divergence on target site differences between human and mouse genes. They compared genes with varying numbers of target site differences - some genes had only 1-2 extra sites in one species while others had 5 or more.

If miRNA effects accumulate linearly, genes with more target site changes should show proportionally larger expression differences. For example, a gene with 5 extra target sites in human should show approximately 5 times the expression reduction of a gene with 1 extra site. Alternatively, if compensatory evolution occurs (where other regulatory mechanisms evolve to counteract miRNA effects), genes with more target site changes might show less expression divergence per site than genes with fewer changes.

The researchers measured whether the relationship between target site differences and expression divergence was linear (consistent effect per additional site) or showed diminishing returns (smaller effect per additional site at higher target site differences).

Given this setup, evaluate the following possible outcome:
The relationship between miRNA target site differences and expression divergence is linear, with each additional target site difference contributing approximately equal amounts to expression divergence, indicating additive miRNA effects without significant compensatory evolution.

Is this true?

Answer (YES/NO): YES